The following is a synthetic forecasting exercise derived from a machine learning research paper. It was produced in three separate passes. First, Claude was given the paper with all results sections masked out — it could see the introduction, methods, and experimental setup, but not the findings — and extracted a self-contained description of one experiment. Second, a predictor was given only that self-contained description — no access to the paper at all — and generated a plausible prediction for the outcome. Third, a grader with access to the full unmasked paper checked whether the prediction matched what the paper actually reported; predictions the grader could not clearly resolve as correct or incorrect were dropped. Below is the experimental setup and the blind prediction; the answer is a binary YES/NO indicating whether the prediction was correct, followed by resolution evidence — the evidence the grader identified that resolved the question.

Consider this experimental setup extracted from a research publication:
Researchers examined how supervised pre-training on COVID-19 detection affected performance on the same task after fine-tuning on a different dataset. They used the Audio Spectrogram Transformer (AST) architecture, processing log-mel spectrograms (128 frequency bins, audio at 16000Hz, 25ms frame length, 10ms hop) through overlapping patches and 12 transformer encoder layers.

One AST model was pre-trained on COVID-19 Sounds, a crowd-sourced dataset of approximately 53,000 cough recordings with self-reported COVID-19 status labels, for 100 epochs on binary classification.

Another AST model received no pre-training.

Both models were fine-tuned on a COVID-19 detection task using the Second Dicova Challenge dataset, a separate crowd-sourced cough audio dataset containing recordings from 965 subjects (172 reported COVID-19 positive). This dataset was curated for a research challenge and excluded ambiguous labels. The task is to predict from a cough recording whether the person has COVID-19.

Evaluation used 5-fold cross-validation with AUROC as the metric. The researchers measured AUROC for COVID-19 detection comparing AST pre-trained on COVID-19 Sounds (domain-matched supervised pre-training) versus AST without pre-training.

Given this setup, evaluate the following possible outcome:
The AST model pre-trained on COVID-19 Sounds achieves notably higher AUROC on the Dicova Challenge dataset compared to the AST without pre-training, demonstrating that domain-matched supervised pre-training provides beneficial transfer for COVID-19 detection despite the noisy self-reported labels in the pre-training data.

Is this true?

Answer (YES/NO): NO